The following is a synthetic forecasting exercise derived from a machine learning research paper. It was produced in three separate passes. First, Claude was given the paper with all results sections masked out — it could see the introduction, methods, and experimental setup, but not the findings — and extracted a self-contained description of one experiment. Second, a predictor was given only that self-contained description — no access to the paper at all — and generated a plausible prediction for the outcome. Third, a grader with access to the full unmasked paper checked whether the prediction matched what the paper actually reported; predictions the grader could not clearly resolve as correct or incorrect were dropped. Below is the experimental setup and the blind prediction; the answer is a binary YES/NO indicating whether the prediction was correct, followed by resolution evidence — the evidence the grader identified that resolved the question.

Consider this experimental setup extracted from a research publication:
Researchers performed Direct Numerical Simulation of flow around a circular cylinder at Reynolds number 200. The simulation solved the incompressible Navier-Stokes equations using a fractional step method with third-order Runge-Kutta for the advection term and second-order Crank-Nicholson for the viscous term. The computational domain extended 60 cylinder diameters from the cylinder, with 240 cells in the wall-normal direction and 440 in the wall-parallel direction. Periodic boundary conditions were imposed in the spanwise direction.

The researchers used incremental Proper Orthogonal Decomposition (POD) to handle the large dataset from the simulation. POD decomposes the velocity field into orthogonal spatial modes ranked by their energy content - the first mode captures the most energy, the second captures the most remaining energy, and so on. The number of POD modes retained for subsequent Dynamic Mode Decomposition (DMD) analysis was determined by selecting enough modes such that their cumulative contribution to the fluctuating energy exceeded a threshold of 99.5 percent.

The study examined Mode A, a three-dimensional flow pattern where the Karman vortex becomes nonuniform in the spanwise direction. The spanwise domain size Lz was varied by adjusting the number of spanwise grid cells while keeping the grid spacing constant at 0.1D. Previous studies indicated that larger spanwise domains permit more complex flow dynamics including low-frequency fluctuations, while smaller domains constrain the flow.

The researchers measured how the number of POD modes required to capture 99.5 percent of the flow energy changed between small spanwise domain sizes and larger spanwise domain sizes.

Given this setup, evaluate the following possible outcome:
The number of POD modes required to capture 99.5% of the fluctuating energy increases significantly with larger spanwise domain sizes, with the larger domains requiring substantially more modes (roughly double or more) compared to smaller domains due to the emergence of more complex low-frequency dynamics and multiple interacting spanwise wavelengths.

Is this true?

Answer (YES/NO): YES